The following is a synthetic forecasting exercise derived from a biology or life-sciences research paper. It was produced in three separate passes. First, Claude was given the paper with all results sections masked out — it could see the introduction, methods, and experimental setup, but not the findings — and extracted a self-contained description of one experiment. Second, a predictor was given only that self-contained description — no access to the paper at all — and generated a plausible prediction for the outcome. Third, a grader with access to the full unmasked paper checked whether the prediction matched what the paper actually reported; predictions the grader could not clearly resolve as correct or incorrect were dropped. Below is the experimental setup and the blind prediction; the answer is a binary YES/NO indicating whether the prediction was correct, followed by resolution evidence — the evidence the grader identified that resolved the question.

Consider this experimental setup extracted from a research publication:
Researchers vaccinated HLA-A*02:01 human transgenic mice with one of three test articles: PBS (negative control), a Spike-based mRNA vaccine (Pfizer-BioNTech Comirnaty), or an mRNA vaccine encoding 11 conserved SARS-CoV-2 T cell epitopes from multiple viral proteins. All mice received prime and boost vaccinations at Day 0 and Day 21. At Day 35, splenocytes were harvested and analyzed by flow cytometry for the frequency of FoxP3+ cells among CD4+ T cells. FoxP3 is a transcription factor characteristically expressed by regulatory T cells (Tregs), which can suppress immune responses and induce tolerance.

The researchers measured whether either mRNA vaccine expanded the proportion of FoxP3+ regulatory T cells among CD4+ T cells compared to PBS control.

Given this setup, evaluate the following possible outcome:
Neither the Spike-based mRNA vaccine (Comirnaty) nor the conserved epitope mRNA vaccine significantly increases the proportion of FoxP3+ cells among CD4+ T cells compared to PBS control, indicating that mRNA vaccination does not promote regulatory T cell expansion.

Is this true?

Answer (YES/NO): YES